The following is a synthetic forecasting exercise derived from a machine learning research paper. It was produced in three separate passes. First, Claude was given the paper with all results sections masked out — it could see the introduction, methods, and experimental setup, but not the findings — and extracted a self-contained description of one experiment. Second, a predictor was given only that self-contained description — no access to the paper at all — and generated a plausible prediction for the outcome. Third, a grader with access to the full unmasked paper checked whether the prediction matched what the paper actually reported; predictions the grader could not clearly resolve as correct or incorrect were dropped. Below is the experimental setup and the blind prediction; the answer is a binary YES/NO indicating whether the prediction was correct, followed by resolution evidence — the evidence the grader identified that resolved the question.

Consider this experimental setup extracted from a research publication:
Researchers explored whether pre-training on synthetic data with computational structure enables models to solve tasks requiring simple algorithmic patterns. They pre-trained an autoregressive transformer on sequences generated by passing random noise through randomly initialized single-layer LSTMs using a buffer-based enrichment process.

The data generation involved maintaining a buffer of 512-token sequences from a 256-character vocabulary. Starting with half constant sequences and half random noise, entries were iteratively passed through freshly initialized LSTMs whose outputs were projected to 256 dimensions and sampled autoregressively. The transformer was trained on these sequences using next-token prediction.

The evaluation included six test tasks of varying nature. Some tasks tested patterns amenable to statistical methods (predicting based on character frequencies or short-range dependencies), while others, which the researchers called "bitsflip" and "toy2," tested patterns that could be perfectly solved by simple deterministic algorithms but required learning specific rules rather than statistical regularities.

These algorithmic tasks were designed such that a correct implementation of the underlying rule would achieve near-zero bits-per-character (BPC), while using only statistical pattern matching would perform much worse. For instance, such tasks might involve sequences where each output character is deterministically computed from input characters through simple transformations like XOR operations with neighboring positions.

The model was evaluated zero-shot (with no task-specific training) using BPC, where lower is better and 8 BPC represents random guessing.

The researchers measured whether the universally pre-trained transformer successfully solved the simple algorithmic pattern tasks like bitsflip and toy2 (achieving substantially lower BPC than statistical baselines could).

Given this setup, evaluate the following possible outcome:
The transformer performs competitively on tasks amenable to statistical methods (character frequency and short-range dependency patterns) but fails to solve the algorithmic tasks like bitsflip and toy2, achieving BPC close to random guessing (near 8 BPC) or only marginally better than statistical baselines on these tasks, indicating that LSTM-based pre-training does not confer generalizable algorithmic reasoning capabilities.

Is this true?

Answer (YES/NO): YES